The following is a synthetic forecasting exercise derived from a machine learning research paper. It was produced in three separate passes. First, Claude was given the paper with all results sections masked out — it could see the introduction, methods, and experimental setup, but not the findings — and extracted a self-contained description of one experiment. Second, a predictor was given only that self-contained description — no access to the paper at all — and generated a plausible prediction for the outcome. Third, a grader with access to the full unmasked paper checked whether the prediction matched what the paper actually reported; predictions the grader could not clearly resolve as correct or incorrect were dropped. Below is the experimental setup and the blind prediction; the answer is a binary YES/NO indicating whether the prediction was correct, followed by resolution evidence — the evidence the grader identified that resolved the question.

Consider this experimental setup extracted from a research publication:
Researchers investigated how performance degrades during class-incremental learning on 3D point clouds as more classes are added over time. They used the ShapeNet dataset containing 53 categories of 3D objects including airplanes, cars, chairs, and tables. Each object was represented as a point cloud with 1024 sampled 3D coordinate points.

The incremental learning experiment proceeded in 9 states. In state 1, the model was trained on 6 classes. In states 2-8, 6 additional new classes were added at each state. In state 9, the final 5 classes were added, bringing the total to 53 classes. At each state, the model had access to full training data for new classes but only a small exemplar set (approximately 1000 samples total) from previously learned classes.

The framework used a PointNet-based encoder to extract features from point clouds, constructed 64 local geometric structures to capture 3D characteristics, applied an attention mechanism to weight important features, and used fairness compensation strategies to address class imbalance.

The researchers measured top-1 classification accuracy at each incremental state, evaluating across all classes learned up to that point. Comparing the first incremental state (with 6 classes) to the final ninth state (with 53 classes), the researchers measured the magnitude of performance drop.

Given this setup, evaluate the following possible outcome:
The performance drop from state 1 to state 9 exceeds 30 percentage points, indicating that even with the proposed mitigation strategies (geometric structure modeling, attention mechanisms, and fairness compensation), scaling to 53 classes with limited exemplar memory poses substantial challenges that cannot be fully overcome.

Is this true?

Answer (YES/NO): NO